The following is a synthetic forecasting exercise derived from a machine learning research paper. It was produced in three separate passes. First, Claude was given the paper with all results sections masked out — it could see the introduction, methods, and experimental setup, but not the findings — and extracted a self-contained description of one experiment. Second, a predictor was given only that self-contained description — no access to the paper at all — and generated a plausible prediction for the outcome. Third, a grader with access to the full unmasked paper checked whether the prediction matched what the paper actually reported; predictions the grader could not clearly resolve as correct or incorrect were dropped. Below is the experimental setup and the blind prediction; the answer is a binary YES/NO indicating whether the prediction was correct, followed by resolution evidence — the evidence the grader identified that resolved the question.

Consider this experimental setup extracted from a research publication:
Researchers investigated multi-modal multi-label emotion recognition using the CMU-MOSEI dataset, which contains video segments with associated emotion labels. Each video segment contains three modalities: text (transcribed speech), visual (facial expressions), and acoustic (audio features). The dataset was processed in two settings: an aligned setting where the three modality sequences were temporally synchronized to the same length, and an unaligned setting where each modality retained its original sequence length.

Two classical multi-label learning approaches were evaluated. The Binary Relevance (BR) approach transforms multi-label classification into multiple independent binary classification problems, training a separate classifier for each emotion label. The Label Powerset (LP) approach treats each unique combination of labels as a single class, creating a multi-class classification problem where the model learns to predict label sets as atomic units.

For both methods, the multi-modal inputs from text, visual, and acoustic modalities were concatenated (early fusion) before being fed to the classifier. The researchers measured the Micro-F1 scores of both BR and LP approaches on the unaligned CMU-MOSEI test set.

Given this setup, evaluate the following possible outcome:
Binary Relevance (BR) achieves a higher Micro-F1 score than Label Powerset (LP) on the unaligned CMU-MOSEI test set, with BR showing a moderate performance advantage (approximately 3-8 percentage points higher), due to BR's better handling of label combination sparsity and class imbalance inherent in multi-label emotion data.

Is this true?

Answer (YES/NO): NO